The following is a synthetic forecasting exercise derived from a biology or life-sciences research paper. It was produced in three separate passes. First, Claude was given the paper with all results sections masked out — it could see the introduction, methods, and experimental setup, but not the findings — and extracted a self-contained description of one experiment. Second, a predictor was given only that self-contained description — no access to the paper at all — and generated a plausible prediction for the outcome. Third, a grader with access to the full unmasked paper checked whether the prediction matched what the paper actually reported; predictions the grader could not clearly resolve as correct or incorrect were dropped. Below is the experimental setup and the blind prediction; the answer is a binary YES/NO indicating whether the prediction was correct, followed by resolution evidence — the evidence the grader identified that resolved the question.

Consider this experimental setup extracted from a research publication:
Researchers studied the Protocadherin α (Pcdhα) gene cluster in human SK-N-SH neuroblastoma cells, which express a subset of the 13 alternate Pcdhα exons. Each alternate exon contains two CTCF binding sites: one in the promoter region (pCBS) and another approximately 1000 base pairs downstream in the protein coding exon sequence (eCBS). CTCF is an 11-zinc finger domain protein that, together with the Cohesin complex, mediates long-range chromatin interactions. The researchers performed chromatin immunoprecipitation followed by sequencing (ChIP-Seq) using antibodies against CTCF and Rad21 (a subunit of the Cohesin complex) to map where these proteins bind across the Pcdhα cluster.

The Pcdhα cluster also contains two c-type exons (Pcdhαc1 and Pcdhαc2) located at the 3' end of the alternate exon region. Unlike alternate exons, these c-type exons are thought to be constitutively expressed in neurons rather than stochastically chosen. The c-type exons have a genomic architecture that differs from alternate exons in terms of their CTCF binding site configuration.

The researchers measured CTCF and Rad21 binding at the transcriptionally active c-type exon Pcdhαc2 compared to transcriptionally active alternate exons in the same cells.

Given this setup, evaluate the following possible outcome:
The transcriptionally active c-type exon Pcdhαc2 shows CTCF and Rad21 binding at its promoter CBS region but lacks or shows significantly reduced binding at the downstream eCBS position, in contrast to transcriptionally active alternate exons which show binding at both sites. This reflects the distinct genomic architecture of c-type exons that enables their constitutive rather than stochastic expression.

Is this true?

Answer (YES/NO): NO